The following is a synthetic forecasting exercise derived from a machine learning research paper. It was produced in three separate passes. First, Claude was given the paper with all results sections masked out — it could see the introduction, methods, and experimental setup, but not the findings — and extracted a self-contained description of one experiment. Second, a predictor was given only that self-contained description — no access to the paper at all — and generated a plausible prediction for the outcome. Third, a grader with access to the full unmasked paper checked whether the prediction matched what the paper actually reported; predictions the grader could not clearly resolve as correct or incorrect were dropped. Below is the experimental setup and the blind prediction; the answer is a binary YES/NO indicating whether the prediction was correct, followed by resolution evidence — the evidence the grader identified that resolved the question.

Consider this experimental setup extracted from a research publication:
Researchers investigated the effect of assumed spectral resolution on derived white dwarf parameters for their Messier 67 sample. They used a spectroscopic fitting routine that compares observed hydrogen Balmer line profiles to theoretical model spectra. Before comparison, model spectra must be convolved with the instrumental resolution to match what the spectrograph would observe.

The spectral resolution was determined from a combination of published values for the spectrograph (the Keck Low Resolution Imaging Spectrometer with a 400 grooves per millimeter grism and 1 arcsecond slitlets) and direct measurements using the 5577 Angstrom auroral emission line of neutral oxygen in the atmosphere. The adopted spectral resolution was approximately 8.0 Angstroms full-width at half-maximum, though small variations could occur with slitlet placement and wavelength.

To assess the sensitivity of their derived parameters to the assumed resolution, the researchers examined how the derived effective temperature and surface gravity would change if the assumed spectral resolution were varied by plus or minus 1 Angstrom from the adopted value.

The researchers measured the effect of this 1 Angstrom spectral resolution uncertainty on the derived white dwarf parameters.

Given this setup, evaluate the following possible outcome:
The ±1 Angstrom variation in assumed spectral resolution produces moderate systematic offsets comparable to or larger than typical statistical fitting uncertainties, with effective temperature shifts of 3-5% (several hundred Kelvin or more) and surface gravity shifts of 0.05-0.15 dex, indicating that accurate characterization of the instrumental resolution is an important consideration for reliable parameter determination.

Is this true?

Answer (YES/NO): NO